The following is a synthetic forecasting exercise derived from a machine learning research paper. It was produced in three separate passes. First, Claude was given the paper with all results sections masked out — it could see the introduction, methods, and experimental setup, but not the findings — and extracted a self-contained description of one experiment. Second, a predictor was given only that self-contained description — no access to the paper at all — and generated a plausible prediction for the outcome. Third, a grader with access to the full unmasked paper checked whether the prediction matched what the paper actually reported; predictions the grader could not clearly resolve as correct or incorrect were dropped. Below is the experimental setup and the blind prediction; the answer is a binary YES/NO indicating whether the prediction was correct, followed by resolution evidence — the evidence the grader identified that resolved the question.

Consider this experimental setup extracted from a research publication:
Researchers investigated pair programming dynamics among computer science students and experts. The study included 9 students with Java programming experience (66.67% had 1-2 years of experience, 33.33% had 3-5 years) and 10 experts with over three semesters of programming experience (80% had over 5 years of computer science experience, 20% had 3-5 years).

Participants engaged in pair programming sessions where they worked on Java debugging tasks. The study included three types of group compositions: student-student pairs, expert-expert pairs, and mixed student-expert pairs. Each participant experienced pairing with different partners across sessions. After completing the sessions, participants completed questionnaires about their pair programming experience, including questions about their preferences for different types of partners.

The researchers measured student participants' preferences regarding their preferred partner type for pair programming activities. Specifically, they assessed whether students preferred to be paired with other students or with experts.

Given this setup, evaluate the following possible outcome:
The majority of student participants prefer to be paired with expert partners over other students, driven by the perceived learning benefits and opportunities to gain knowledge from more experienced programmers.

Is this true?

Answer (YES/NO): YES